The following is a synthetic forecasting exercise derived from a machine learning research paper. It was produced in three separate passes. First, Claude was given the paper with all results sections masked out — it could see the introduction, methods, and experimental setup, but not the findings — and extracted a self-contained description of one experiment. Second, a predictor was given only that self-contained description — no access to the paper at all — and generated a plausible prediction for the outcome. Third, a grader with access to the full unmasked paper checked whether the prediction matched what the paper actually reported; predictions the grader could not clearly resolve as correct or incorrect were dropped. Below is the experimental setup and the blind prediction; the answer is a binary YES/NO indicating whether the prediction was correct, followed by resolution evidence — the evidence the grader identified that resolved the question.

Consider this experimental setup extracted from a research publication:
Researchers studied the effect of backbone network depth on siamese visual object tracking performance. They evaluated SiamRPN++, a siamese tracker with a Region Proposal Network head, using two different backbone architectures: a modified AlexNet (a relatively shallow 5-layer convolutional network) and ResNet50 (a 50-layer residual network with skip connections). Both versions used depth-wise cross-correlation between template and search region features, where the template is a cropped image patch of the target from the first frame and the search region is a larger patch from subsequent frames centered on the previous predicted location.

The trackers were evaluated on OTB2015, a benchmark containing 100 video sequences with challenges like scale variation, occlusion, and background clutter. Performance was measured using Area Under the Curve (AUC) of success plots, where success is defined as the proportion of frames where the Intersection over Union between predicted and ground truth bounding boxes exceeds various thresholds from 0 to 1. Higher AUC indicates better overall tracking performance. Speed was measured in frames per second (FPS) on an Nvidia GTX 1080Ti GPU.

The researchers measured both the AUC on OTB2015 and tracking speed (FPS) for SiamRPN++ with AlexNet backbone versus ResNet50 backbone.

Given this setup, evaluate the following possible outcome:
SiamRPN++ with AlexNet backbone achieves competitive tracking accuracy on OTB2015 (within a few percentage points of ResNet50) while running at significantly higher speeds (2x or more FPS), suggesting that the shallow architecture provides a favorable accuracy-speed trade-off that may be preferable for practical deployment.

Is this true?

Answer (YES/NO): YES